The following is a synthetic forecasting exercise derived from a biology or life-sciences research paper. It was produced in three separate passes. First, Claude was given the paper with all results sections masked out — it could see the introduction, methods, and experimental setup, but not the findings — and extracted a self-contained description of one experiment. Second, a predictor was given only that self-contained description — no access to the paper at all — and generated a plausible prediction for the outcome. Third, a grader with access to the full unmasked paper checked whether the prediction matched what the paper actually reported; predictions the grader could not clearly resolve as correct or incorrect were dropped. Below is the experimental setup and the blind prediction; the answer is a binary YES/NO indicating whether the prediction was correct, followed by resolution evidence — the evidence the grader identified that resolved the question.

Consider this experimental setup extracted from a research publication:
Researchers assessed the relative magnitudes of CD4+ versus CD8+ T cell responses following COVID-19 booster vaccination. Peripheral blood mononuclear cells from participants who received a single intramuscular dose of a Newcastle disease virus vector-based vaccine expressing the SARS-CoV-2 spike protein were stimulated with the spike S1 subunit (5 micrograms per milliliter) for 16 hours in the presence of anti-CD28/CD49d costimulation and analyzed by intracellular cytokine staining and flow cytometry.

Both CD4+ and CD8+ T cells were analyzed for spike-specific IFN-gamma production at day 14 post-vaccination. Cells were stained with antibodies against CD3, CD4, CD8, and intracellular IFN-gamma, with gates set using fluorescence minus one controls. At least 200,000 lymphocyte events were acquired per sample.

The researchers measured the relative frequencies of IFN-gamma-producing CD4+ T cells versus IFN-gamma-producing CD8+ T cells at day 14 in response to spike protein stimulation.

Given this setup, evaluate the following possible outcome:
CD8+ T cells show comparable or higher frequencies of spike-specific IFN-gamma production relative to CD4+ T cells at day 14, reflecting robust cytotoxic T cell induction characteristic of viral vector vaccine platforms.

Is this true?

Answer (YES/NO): YES